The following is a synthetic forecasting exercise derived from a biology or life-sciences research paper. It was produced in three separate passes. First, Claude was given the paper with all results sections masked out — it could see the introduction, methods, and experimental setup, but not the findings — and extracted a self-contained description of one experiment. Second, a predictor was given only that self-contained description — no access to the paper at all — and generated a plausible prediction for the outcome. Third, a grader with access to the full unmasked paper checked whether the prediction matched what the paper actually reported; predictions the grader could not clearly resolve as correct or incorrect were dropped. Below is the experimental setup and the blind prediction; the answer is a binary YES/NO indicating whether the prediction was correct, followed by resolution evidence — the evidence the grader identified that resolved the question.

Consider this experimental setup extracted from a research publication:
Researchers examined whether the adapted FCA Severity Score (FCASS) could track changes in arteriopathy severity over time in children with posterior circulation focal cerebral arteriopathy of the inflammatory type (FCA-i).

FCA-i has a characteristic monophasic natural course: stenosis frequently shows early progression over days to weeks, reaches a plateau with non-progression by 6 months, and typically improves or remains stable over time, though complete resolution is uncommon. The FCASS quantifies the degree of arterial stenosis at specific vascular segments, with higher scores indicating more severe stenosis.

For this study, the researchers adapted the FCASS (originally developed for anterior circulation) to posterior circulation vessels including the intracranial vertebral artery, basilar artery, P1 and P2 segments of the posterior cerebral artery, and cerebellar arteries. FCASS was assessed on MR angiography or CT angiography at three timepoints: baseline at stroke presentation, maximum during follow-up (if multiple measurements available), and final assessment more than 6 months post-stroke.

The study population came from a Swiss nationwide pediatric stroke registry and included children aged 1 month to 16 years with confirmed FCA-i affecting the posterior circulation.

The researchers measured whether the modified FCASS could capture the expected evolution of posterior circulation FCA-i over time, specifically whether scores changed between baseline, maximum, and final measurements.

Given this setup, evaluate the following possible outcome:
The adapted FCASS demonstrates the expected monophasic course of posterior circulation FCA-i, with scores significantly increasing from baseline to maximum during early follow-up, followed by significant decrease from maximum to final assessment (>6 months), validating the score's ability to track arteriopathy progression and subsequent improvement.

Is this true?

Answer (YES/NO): NO